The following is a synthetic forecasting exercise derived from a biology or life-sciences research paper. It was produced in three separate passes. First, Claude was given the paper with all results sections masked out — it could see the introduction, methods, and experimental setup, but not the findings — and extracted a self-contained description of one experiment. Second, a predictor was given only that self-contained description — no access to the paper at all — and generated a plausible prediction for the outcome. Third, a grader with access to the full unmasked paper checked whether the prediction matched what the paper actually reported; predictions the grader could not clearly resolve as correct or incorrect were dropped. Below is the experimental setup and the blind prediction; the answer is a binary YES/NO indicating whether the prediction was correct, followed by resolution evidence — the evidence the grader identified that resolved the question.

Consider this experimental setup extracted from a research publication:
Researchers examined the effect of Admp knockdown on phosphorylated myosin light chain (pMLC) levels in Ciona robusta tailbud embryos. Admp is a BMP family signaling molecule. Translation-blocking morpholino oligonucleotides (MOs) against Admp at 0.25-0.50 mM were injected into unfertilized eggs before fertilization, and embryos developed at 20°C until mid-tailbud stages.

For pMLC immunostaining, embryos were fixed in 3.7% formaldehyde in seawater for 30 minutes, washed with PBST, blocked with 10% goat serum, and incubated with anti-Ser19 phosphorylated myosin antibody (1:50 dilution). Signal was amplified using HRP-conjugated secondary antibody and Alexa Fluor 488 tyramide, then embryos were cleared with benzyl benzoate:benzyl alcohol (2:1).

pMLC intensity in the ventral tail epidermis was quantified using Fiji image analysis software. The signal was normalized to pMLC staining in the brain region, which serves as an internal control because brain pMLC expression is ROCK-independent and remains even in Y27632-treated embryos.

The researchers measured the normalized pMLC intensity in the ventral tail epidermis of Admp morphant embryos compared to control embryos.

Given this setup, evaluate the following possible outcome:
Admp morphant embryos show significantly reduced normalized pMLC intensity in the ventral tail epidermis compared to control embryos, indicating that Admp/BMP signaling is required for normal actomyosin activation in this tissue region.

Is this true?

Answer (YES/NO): NO